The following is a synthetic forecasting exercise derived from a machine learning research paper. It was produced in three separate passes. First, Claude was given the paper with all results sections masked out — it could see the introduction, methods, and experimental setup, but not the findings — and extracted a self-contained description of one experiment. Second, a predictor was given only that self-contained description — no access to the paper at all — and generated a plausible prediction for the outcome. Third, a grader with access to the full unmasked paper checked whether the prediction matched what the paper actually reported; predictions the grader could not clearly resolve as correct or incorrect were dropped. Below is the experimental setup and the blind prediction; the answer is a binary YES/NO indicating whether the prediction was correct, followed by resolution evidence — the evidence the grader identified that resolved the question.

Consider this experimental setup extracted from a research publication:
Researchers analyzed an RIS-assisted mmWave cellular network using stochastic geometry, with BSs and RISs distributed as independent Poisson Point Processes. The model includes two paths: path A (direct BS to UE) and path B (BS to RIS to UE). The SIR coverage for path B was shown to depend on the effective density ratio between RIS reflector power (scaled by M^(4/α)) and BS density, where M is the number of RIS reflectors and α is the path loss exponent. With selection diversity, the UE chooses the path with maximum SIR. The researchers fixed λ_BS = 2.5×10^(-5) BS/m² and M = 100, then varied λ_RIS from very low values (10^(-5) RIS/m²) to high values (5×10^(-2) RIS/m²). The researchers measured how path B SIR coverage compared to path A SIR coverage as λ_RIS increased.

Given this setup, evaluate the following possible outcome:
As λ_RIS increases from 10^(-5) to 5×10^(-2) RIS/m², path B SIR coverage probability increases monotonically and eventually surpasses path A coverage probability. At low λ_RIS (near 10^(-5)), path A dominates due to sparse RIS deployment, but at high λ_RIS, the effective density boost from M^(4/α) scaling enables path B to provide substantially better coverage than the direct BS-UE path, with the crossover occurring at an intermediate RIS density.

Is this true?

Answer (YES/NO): YES